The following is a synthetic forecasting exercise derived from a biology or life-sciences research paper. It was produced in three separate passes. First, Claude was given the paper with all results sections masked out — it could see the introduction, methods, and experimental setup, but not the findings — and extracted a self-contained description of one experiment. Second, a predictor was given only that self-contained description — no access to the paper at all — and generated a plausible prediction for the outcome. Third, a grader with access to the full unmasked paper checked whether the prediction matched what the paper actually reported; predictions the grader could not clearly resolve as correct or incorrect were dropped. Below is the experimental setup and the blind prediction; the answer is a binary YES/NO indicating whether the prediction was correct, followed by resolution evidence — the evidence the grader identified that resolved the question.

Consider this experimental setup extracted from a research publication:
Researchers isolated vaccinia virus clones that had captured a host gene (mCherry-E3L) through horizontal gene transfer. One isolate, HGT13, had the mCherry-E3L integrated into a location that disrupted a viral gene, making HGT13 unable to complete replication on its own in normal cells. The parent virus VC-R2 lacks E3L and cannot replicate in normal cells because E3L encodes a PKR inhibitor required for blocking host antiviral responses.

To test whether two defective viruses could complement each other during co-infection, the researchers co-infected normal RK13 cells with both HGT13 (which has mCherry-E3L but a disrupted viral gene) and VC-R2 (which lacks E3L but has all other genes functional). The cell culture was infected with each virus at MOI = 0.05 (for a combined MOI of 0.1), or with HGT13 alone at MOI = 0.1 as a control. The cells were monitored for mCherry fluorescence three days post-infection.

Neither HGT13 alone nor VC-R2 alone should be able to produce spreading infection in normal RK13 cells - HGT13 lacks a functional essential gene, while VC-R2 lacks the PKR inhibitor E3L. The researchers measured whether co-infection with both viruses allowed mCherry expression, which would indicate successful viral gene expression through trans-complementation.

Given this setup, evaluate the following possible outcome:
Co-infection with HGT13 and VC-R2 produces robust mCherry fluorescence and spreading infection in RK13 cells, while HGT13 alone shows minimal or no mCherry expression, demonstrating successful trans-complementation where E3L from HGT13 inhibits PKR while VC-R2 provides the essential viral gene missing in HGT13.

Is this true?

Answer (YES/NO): YES